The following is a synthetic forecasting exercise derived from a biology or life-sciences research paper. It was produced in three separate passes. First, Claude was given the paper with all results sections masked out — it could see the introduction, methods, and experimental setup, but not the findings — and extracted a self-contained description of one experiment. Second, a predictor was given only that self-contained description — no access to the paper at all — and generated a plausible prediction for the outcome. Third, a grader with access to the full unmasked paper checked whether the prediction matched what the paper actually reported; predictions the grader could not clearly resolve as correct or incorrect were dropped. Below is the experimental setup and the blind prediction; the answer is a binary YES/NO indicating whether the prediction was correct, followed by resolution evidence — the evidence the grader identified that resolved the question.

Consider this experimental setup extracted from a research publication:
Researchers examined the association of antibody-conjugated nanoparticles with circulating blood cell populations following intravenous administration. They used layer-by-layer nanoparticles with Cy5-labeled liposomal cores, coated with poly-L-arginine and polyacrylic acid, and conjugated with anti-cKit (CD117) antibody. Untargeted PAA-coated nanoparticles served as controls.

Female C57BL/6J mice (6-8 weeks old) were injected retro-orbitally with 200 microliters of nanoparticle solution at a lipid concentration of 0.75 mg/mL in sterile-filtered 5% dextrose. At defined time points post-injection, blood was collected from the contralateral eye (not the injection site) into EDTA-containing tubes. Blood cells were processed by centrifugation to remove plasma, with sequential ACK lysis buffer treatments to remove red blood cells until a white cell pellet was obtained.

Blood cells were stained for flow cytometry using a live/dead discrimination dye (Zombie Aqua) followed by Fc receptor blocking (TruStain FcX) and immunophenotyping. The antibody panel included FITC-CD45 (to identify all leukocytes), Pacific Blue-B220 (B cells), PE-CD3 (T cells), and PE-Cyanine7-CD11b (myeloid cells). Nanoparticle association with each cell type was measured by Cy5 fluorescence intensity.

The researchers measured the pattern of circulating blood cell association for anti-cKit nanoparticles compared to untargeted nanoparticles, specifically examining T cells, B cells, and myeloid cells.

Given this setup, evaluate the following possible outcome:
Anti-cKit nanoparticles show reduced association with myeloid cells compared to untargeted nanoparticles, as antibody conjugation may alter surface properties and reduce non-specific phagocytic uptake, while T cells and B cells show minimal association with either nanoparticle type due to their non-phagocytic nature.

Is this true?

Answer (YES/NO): NO